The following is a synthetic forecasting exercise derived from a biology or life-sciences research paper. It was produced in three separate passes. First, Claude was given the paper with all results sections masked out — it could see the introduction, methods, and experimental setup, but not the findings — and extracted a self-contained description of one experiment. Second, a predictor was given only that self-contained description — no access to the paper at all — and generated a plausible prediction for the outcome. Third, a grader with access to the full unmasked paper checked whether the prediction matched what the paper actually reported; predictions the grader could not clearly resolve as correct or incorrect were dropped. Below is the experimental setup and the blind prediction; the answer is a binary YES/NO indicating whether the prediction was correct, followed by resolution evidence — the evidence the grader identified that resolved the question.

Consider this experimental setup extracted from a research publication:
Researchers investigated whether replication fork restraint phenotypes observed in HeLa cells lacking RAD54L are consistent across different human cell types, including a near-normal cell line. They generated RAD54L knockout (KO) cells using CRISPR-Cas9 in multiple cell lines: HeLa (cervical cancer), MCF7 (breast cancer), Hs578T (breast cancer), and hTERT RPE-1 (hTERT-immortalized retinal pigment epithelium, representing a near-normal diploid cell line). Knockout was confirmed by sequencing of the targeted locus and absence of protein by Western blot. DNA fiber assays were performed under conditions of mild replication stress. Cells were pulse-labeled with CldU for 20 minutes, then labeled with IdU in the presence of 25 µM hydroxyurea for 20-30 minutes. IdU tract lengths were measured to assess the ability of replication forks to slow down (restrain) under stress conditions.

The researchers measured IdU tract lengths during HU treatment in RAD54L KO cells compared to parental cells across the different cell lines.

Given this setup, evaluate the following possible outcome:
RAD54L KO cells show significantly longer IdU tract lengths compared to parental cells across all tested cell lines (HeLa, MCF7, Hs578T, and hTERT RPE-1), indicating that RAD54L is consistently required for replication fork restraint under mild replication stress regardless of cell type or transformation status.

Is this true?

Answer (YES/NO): NO